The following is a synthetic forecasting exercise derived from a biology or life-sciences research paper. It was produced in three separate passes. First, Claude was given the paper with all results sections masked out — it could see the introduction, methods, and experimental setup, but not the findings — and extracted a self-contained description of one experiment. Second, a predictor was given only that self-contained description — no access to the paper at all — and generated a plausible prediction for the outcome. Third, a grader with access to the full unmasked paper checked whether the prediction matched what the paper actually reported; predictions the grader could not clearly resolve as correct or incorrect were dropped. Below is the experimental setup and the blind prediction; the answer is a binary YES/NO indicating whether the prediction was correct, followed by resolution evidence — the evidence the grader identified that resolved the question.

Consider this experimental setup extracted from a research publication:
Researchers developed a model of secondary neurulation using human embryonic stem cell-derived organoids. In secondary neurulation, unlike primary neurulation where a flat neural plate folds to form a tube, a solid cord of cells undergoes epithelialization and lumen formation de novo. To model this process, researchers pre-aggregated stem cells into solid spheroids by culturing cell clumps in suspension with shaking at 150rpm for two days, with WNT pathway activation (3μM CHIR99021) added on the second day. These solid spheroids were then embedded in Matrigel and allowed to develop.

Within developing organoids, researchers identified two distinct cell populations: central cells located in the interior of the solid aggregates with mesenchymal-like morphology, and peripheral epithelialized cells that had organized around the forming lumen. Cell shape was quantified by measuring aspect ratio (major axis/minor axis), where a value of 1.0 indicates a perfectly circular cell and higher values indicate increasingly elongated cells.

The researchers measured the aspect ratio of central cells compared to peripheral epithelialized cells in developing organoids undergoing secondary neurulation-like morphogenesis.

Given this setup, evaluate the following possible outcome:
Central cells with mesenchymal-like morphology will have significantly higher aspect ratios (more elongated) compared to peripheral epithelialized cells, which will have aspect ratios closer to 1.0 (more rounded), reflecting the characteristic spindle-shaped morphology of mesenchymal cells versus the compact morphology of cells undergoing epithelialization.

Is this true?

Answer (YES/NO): NO